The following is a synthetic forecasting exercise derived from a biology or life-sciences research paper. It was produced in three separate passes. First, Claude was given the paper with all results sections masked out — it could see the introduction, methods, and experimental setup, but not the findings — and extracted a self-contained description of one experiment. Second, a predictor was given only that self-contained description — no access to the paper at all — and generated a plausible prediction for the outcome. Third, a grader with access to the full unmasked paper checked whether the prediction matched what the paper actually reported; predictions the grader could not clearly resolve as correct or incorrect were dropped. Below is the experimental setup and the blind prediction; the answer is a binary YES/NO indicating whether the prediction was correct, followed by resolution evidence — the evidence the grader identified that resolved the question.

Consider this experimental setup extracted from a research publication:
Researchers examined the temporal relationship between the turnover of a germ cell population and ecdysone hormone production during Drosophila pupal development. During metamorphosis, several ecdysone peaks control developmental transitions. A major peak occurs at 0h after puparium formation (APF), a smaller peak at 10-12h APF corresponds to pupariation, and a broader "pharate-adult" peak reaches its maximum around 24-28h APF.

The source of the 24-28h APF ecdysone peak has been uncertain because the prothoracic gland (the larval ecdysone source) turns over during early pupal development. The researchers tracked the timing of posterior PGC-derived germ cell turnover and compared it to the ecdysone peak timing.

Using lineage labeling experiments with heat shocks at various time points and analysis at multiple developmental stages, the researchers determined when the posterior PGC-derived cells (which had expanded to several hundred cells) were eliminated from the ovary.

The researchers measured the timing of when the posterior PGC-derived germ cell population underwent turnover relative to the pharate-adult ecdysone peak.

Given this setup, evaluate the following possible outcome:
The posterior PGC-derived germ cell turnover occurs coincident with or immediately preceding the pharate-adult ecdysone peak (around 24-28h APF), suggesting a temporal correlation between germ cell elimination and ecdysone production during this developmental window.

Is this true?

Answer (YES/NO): YES